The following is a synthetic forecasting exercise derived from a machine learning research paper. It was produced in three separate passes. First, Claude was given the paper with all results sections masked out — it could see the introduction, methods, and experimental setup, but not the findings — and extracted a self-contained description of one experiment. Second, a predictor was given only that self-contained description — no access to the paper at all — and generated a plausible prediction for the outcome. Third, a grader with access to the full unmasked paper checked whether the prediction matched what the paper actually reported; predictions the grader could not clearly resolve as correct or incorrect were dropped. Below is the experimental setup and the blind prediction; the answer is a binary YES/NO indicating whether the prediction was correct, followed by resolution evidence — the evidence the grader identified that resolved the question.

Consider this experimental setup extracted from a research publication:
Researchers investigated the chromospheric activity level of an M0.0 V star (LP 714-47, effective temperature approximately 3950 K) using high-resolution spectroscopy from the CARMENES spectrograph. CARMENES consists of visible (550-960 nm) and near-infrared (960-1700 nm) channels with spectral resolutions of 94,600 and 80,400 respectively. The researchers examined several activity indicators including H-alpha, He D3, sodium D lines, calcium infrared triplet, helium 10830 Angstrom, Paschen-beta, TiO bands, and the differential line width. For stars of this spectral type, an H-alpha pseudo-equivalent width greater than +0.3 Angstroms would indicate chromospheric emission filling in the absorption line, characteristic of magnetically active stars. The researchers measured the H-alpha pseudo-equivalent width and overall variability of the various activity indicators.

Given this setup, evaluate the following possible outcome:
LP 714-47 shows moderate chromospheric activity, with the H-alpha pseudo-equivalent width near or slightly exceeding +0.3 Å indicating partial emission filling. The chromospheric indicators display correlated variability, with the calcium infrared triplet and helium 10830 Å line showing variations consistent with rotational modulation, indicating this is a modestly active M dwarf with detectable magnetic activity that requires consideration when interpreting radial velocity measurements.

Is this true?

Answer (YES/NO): NO